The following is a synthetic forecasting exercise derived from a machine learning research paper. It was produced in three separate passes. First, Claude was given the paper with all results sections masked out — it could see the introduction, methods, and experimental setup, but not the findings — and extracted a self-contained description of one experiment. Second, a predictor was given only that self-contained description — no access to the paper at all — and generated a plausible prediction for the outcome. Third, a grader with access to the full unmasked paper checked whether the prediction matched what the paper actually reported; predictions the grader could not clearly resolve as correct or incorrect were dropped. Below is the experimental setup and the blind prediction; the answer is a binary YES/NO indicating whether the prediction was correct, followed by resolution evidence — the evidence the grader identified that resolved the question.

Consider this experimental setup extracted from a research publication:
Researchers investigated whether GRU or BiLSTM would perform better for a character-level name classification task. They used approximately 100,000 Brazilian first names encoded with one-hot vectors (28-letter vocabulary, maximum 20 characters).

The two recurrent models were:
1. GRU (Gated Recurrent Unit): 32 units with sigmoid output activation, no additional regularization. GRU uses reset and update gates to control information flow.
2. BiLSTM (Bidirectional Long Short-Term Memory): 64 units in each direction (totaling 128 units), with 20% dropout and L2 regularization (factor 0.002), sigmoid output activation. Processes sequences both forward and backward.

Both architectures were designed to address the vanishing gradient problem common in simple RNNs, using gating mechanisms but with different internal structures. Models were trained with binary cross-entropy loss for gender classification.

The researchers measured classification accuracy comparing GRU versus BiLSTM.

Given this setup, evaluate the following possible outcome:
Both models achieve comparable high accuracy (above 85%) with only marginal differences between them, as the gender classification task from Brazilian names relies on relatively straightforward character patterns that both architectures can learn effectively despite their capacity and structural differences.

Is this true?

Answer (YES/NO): YES